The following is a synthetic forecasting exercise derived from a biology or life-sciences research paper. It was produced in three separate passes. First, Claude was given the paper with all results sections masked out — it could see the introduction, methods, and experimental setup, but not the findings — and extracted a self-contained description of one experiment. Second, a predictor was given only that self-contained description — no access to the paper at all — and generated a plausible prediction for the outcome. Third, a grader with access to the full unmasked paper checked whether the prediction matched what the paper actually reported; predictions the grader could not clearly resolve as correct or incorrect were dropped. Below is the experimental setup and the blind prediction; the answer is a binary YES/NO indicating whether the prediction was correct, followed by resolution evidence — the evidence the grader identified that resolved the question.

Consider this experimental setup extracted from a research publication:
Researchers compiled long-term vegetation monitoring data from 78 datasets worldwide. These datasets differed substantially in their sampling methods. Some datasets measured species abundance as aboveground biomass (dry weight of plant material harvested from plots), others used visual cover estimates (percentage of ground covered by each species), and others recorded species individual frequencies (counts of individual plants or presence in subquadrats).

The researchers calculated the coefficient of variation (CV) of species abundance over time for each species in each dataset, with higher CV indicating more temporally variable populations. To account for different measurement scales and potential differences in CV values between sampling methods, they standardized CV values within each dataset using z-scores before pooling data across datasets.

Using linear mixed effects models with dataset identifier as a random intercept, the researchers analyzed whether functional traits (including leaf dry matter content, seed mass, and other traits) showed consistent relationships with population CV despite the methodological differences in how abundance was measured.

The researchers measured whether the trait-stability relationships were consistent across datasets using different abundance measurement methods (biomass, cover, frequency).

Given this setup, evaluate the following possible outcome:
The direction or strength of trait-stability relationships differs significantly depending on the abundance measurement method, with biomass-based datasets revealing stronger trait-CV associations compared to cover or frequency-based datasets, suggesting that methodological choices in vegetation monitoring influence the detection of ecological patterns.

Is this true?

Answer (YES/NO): NO